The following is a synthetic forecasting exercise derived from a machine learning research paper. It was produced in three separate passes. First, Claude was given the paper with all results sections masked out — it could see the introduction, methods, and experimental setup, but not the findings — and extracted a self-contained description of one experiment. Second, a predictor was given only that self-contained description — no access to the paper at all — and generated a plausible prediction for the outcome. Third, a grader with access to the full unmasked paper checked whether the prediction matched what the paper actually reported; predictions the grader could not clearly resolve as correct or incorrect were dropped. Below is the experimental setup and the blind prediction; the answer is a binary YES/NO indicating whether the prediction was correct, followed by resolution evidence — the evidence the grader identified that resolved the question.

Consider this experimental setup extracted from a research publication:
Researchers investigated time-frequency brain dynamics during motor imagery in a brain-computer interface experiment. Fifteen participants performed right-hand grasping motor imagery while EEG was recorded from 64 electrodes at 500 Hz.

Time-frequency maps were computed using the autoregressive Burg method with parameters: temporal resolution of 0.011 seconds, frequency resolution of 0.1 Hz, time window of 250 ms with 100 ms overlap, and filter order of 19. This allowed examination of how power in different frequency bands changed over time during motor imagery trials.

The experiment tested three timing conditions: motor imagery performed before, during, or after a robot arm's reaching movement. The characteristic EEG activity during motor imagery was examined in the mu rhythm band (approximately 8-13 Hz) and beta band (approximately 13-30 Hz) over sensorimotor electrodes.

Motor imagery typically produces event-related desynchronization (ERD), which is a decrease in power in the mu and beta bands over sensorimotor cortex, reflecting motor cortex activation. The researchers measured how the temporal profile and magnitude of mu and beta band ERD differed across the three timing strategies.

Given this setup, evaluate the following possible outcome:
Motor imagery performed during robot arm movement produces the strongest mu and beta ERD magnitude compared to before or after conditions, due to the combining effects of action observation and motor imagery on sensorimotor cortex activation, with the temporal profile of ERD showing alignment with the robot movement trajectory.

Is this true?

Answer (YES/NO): NO